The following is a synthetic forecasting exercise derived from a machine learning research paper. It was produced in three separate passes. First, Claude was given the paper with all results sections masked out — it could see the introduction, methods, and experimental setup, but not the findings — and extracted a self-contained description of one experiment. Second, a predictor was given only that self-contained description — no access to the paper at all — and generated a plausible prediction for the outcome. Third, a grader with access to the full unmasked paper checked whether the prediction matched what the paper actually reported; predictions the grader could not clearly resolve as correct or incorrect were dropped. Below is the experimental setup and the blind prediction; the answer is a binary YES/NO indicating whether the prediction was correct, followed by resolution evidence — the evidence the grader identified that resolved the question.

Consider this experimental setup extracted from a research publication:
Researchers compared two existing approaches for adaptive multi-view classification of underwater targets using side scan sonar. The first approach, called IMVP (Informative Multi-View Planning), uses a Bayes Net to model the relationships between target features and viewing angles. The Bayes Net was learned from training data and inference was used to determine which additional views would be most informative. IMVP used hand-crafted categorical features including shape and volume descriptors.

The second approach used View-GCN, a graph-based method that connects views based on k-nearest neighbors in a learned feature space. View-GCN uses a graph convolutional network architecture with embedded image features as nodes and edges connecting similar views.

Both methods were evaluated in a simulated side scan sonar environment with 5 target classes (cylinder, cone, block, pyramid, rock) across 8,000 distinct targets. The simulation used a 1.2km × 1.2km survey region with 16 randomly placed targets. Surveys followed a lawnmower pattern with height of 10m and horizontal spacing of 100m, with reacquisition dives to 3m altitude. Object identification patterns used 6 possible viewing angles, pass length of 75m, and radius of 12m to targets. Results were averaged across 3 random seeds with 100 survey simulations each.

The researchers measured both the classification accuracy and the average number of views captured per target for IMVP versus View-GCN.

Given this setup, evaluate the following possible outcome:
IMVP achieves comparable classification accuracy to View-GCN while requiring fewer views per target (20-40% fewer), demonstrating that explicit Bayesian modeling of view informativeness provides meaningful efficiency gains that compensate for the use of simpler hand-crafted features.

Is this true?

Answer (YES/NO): NO